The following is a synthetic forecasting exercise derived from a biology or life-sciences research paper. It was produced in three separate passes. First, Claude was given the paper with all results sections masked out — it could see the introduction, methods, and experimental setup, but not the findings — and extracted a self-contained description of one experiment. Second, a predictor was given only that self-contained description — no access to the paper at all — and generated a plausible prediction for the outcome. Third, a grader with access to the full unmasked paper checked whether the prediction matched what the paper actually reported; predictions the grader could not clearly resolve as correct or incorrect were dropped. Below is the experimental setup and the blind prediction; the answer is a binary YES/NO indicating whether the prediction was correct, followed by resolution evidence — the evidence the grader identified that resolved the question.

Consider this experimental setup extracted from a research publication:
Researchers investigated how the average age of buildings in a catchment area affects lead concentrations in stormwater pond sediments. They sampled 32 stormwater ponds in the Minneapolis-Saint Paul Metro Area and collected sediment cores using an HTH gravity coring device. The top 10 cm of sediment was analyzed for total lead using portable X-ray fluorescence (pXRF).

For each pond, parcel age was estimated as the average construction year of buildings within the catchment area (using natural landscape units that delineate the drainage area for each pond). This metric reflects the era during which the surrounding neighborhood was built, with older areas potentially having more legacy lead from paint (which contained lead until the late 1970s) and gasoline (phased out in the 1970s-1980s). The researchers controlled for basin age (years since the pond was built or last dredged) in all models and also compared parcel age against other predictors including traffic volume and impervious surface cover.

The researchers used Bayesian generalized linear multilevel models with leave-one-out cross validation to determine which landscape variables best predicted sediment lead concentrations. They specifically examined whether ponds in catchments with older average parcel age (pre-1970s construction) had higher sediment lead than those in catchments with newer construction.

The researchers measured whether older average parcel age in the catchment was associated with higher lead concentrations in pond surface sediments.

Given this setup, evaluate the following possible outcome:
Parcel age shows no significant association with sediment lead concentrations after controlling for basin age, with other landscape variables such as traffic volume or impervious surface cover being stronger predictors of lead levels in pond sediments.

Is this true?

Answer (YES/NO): NO